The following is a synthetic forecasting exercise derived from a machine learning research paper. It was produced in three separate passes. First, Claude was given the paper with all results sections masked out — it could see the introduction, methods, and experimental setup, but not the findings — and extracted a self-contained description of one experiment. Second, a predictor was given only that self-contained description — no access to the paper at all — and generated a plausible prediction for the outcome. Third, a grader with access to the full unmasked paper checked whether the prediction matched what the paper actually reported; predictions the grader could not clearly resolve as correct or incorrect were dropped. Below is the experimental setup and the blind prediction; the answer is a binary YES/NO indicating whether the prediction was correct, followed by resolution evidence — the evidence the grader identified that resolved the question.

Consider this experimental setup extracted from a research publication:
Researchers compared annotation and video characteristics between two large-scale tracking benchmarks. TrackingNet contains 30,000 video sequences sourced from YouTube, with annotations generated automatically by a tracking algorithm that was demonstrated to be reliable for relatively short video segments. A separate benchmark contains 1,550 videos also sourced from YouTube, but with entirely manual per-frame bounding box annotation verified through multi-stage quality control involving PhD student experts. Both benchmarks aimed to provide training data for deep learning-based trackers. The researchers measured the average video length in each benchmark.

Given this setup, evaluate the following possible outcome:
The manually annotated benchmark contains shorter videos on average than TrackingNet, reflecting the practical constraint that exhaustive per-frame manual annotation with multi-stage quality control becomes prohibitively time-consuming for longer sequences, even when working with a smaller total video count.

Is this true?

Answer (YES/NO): NO